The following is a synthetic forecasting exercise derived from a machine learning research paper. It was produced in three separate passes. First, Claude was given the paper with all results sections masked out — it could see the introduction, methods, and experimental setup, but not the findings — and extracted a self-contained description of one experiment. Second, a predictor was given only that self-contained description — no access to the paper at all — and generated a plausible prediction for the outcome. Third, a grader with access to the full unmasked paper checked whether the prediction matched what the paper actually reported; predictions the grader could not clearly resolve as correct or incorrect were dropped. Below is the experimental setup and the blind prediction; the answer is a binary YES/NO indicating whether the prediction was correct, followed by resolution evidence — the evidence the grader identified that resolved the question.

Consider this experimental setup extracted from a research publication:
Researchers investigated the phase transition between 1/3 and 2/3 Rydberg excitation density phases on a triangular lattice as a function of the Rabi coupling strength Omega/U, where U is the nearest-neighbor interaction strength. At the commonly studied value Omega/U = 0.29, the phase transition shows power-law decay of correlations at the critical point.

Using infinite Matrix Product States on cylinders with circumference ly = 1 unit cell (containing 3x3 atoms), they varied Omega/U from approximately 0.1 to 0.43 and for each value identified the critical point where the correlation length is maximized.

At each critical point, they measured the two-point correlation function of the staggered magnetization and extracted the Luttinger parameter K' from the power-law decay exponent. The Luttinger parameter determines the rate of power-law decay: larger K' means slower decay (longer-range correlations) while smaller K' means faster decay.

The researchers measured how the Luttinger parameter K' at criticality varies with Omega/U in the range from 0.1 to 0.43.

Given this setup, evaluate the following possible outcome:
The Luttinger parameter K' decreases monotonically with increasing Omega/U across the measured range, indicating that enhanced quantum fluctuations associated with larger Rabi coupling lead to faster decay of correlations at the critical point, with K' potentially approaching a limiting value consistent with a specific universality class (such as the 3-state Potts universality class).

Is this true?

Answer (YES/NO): NO